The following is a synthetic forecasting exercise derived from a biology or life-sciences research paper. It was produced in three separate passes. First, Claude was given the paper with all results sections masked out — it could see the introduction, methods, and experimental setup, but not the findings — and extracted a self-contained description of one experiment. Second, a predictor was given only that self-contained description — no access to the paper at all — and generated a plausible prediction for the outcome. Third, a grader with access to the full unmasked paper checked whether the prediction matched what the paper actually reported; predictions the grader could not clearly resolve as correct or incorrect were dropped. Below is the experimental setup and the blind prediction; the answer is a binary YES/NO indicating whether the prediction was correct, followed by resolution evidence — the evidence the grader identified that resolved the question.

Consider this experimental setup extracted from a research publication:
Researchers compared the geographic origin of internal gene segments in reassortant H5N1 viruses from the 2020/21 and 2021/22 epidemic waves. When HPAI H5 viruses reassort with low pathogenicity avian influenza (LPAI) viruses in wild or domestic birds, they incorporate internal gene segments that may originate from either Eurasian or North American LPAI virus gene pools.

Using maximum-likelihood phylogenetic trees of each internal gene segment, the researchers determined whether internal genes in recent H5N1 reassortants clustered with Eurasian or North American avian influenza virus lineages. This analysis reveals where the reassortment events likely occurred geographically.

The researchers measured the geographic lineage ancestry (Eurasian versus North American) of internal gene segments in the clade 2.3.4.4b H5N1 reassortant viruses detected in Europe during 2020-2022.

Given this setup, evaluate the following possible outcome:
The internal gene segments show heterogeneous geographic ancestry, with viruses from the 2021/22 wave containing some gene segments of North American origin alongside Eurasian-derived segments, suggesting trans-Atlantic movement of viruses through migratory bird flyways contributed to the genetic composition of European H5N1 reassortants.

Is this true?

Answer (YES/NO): NO